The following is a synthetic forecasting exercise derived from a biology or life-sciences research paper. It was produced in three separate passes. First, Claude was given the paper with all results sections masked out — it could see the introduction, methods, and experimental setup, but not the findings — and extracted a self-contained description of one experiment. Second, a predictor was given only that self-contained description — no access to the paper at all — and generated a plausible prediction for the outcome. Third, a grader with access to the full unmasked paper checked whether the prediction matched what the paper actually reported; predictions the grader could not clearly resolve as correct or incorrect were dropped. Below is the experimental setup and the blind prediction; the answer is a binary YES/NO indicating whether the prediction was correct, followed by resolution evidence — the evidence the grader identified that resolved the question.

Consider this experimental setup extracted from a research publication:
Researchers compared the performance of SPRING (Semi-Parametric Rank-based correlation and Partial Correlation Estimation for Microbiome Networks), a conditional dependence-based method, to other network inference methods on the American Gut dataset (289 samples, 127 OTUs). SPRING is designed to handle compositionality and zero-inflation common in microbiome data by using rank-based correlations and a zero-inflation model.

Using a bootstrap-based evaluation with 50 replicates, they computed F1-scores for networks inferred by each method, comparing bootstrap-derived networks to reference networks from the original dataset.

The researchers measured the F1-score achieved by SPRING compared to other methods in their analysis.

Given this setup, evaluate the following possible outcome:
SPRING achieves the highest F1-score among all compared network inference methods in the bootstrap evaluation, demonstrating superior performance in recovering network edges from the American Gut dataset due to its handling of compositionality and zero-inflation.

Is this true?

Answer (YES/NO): NO